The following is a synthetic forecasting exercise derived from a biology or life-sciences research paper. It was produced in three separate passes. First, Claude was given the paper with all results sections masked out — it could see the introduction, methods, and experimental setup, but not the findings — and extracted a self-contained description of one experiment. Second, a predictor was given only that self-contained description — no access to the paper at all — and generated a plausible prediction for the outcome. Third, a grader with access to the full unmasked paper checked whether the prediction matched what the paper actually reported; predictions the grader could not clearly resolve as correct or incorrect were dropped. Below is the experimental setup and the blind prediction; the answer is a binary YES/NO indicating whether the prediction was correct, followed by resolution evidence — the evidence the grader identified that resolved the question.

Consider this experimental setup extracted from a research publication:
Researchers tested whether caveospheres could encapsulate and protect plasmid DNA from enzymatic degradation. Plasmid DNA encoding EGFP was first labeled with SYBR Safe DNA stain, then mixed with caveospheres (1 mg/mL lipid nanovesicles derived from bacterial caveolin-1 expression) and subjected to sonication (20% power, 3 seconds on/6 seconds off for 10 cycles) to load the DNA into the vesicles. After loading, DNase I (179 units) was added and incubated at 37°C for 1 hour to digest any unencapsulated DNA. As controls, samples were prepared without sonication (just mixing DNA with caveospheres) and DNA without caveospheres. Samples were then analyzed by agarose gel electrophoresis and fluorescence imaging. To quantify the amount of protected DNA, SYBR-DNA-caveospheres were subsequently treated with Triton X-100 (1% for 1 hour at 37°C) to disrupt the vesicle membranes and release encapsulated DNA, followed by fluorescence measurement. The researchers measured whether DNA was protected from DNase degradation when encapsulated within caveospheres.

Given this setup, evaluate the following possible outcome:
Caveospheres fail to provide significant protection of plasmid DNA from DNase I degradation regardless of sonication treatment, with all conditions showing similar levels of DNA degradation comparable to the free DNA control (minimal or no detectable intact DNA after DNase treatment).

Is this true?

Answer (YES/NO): NO